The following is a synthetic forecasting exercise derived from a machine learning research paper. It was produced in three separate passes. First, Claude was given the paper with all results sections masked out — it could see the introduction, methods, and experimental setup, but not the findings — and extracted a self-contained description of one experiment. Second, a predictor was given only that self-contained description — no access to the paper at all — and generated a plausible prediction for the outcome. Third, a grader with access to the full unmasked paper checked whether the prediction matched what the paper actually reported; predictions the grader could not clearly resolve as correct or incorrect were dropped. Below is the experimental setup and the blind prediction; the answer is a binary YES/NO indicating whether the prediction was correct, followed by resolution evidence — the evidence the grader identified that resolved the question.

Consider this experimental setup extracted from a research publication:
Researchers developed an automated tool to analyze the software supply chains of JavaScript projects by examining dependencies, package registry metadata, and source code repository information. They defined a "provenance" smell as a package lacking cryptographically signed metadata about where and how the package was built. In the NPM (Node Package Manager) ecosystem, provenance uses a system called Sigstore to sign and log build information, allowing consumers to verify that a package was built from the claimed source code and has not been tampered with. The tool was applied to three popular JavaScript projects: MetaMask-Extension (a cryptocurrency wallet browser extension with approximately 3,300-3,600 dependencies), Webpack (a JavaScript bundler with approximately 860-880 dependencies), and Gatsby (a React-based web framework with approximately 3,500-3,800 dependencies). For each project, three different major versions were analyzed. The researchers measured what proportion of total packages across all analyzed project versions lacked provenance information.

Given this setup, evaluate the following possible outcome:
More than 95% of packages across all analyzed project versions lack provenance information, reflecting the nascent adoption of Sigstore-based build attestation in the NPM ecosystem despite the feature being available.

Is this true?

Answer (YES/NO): YES